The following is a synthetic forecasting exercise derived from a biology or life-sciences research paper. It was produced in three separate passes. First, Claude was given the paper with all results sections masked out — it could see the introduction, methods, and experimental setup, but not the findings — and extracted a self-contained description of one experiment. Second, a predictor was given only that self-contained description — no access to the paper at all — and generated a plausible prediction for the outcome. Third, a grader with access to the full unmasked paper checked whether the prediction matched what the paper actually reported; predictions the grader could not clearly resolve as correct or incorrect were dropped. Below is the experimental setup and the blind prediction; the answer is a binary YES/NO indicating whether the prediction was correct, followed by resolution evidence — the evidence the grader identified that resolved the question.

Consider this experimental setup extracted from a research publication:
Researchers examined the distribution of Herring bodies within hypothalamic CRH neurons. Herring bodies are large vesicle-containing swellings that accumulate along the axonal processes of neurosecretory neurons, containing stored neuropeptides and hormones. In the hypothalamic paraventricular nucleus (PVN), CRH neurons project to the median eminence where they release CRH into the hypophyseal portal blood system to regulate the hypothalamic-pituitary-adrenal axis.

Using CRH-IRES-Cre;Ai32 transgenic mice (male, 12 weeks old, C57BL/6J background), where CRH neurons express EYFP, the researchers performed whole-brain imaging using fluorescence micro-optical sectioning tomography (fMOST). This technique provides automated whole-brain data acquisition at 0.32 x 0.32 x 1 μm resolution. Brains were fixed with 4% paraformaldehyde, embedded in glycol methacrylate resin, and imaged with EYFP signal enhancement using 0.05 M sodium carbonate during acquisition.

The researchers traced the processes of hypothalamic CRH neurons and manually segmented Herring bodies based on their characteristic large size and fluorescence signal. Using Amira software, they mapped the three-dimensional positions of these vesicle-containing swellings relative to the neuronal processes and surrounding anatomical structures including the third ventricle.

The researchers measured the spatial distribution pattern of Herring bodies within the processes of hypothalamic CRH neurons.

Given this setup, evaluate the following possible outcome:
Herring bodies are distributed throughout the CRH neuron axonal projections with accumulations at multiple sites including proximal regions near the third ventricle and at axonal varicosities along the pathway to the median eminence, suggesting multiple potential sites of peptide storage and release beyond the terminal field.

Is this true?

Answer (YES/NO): NO